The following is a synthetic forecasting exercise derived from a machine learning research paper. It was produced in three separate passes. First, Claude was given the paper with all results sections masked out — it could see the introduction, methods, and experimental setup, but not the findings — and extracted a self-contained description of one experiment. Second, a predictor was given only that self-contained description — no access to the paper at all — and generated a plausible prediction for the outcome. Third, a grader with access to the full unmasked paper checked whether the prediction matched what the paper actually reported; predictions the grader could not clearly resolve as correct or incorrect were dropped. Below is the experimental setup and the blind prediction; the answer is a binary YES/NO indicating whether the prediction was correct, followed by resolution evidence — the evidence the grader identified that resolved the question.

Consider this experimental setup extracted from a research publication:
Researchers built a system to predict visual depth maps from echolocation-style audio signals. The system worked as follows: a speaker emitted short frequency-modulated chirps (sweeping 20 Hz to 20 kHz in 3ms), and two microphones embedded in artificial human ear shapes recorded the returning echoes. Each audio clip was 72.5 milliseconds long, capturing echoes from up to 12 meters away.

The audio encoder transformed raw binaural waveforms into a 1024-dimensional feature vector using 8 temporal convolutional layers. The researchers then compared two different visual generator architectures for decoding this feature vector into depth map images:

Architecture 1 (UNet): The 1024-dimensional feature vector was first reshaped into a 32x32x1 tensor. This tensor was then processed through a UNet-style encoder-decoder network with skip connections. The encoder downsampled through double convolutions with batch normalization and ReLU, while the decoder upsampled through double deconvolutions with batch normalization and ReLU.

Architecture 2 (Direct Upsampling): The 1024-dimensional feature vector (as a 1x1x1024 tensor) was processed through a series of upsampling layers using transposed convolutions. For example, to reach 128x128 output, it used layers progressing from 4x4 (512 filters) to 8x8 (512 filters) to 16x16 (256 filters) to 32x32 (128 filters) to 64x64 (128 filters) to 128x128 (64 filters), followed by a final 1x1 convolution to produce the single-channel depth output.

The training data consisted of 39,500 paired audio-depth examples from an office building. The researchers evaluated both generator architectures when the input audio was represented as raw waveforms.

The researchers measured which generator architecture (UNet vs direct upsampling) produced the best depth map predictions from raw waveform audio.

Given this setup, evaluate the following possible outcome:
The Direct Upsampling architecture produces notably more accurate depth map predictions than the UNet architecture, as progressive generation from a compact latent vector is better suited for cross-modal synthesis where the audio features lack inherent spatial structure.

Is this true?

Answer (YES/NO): YES